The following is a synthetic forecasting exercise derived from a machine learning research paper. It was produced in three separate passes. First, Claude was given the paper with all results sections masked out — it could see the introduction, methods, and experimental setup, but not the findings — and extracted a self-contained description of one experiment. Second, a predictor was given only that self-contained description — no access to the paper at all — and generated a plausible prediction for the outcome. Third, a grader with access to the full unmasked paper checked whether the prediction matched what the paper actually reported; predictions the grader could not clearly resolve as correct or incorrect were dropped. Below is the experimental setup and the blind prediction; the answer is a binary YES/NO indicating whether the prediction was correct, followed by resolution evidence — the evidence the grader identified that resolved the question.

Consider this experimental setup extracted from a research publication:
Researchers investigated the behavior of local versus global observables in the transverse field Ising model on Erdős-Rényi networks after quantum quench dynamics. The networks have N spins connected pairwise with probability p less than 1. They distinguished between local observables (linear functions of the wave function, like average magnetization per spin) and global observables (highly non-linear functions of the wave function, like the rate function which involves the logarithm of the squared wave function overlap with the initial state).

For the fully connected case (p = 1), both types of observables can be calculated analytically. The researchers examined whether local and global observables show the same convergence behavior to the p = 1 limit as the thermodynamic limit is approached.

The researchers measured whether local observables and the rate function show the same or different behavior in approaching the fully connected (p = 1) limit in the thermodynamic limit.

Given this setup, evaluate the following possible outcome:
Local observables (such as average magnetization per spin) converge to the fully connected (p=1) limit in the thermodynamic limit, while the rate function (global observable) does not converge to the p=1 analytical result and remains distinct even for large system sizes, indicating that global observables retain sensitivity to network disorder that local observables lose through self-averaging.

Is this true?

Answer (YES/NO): NO